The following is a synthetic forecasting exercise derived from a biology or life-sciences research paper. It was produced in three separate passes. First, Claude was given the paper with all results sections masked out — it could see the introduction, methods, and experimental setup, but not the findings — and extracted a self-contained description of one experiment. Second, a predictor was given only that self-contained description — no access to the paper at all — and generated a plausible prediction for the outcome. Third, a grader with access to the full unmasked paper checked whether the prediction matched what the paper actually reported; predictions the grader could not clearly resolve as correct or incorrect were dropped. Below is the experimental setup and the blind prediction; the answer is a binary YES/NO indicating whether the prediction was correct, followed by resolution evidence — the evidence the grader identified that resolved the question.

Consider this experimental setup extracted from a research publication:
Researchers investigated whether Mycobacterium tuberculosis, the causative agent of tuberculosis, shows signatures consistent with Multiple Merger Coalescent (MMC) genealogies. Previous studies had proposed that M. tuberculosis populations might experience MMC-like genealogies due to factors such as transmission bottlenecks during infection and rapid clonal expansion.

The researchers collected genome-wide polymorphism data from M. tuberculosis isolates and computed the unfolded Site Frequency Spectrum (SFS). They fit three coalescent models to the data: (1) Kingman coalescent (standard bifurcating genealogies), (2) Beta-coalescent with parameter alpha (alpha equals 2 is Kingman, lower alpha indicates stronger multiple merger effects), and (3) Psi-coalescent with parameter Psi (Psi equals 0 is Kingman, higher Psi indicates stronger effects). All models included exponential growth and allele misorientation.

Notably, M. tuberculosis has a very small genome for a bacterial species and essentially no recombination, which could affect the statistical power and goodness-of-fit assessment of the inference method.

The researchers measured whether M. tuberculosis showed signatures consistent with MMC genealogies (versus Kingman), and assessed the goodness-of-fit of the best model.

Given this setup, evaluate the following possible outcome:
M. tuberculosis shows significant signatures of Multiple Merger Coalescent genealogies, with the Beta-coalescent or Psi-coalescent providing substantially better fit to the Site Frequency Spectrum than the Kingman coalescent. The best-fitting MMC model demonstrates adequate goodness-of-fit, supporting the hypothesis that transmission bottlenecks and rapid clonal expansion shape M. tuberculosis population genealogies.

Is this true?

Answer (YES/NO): NO